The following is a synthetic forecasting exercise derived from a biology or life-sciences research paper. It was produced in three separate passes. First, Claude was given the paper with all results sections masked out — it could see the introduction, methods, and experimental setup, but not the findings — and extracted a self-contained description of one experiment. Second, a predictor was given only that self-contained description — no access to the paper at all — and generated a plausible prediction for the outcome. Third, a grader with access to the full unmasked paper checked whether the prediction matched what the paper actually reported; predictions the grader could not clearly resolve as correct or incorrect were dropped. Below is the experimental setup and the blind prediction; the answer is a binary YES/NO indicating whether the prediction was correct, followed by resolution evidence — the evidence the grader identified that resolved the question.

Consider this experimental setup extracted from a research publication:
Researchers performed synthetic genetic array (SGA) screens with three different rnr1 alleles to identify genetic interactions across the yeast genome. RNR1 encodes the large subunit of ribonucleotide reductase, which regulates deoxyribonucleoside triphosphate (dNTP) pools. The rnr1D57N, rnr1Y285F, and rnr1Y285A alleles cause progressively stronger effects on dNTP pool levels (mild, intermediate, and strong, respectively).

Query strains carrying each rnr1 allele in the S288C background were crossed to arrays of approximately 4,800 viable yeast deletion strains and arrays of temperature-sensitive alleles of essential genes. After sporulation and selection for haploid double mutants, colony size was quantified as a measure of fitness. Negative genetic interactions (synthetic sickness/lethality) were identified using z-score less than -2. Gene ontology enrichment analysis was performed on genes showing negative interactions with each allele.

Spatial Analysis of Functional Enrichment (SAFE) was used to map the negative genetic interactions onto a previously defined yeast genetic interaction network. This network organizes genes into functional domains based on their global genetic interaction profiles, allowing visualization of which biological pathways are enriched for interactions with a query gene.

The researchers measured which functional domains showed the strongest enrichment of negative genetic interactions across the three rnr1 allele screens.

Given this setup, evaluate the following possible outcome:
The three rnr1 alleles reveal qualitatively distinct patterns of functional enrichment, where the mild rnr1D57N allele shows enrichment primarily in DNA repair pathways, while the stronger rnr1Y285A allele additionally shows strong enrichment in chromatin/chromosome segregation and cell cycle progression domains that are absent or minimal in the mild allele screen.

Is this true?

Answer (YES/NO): NO